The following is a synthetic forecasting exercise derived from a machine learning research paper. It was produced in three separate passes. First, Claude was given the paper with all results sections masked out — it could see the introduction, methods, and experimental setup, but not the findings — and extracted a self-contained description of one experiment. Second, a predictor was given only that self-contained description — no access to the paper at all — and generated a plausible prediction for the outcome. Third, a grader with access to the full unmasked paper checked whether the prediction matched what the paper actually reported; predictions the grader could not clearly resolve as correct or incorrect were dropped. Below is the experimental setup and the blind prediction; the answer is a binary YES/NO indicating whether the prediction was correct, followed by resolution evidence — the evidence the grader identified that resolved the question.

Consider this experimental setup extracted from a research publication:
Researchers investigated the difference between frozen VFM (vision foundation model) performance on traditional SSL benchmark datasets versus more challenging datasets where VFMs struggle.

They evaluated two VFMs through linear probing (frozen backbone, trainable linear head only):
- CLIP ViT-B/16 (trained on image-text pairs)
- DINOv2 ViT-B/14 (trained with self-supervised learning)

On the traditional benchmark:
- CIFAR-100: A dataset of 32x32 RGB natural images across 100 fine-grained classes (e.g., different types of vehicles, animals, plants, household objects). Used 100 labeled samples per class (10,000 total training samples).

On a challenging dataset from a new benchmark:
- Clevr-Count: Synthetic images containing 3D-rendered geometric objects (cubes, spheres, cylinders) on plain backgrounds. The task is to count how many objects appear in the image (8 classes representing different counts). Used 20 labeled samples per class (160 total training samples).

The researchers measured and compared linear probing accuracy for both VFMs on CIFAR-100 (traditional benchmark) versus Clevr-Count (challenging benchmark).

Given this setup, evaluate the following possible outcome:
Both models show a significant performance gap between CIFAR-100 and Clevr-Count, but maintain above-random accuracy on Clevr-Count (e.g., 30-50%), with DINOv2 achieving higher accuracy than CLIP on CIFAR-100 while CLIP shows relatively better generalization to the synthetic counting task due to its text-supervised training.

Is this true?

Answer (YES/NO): YES